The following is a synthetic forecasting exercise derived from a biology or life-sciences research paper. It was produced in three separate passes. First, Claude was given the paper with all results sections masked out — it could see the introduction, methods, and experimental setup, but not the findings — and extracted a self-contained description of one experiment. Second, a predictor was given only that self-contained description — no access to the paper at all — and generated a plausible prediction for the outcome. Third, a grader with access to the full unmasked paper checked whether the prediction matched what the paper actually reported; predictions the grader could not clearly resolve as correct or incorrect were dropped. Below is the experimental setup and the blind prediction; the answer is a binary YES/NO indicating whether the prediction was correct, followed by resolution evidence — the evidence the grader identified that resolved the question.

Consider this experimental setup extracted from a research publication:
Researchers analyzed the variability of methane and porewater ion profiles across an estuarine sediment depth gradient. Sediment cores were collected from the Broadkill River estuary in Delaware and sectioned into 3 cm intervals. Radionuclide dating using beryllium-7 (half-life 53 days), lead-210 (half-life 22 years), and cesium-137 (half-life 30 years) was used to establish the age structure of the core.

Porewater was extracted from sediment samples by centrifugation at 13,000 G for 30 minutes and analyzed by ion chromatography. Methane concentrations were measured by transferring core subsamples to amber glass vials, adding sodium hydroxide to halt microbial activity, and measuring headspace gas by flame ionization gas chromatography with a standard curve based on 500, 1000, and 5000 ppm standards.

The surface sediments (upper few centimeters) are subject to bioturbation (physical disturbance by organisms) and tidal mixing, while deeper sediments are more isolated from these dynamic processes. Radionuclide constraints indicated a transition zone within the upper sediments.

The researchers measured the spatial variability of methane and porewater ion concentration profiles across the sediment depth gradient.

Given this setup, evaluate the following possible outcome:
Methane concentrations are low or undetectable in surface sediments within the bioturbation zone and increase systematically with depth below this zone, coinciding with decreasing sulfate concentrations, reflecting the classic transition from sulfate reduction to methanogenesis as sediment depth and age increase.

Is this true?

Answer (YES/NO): NO